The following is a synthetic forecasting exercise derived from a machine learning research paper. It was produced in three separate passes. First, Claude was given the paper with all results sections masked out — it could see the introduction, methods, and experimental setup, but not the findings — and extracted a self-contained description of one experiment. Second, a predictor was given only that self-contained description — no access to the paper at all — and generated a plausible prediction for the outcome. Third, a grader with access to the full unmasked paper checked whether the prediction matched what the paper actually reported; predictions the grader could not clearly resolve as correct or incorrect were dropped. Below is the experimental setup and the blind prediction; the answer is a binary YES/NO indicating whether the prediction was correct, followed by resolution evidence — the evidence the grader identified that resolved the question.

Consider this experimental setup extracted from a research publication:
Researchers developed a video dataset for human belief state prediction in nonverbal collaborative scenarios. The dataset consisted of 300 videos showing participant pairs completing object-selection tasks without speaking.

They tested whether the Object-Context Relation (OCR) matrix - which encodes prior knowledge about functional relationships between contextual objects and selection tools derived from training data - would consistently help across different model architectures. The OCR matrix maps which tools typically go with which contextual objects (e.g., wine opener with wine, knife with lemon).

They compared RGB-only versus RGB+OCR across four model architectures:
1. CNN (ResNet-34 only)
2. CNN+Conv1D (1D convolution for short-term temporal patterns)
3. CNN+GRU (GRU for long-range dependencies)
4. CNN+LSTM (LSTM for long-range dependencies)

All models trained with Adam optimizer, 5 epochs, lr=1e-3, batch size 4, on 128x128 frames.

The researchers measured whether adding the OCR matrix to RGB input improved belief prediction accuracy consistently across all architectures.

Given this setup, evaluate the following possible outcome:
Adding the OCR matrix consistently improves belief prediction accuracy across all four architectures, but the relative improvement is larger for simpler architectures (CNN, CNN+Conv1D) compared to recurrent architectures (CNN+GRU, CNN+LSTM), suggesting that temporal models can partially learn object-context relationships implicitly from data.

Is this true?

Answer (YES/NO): NO